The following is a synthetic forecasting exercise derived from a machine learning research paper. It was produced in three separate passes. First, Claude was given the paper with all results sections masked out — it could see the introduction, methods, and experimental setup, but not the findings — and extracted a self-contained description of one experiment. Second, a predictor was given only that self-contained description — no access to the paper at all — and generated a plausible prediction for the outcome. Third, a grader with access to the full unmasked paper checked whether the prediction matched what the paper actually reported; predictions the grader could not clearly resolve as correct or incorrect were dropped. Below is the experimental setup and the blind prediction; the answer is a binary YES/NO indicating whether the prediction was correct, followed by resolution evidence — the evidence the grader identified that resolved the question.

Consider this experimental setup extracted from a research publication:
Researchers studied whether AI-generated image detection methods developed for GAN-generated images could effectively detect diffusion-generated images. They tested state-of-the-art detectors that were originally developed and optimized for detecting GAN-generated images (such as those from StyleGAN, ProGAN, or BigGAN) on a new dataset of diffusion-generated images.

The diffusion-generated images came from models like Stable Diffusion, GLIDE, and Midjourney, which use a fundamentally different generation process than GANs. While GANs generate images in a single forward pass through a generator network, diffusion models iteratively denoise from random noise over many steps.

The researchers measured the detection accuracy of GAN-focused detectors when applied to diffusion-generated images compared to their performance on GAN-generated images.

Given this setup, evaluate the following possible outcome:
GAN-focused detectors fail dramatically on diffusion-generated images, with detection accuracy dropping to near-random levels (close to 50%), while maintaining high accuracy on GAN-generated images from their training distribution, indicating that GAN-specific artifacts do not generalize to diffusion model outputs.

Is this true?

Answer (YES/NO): NO